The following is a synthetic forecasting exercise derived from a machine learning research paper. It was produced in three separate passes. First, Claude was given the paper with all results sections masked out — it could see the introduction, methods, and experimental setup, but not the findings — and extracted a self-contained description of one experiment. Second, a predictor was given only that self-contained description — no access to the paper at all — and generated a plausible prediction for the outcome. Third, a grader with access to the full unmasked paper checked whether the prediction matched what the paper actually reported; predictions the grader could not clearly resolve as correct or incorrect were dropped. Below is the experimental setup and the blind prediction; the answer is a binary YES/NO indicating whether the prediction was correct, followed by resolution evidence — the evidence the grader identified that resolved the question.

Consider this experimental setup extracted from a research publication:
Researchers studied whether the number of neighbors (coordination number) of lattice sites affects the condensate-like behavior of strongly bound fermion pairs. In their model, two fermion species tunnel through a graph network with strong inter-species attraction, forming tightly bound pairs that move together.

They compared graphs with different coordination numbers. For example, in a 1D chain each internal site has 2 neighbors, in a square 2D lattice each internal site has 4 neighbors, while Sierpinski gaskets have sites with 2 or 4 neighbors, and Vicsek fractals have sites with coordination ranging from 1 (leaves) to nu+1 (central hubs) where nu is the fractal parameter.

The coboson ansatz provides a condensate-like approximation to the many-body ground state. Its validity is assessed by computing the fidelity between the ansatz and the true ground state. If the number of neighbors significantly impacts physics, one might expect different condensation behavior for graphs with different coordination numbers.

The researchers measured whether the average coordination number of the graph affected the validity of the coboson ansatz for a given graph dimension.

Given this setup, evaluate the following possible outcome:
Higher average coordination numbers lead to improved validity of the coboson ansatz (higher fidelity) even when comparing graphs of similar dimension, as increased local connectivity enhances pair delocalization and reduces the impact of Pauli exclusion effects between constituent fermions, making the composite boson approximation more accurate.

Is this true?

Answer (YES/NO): NO